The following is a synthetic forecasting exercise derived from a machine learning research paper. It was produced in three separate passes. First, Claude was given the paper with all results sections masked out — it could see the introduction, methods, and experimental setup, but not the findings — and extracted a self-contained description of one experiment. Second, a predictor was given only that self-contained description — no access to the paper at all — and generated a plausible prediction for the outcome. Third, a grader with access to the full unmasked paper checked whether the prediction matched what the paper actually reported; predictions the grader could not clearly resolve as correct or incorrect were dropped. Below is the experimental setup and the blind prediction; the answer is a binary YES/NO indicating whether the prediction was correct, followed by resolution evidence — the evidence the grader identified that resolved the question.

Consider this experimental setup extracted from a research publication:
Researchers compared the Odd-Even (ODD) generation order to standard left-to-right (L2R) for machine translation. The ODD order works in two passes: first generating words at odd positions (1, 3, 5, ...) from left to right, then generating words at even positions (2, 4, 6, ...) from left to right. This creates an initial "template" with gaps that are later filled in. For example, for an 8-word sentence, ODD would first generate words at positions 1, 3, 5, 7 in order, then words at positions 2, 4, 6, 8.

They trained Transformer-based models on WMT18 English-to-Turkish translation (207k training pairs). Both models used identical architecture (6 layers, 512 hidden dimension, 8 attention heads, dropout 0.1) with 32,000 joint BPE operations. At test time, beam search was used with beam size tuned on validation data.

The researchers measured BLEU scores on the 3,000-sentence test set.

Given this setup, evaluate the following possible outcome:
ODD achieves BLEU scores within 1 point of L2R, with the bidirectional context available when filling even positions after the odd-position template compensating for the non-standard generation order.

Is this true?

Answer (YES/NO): NO